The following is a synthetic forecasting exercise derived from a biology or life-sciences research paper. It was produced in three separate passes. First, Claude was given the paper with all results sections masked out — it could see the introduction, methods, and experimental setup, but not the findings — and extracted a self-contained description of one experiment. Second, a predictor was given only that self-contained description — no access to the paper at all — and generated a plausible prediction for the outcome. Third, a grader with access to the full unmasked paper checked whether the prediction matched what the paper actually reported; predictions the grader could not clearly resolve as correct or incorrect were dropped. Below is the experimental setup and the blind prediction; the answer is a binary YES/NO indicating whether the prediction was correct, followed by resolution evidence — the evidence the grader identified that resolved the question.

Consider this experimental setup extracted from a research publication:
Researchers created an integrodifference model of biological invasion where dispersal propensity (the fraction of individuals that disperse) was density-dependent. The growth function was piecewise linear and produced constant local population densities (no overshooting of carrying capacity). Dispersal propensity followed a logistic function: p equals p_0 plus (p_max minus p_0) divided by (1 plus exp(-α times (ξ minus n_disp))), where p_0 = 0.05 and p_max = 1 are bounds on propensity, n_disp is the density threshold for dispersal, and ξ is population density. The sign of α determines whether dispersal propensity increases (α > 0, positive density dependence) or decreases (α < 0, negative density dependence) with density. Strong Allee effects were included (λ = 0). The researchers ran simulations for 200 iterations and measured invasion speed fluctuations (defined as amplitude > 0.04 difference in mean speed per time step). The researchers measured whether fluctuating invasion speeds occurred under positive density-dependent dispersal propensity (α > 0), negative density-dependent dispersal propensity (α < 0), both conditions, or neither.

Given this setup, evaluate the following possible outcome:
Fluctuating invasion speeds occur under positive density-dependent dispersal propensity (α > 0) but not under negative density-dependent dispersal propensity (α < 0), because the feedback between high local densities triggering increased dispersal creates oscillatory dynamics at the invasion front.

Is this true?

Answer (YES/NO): YES